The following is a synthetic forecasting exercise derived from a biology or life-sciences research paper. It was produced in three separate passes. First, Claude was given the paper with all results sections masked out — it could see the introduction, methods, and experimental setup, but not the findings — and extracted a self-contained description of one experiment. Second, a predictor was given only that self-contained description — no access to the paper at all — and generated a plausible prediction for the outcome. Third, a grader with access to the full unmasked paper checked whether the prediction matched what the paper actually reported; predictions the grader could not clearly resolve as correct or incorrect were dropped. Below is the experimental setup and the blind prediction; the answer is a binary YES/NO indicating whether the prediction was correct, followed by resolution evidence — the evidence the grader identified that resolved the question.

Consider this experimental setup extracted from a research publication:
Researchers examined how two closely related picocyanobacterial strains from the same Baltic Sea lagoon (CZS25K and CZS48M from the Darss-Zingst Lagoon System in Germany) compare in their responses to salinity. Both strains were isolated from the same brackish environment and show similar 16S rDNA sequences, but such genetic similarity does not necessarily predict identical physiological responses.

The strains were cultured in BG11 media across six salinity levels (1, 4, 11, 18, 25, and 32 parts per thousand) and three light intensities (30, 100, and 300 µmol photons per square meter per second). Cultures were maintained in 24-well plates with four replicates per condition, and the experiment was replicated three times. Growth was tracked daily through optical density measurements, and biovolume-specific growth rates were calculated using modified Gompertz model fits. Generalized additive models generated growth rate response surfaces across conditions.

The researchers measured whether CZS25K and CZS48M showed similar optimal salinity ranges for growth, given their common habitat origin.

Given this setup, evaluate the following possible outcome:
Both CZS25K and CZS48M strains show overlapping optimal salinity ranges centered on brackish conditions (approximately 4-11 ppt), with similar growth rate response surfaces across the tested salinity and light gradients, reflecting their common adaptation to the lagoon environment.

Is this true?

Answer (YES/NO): NO